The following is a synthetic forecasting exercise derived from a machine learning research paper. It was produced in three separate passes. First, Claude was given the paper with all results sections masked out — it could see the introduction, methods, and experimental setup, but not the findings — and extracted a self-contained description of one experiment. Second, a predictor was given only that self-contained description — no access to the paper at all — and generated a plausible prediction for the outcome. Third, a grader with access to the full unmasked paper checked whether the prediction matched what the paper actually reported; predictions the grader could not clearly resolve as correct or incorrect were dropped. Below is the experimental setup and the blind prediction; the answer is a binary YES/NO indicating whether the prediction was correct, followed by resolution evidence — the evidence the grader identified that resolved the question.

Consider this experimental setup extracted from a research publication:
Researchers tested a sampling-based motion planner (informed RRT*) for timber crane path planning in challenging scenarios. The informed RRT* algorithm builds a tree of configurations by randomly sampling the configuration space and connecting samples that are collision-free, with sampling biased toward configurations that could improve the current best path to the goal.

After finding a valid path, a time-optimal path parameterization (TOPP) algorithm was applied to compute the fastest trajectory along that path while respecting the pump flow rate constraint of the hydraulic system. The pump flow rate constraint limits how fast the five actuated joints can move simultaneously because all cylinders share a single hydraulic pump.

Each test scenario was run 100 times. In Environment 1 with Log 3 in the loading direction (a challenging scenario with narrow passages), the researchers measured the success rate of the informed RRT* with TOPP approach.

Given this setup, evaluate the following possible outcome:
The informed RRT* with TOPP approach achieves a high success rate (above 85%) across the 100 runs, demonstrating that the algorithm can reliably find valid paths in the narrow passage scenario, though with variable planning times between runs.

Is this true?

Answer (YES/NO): NO